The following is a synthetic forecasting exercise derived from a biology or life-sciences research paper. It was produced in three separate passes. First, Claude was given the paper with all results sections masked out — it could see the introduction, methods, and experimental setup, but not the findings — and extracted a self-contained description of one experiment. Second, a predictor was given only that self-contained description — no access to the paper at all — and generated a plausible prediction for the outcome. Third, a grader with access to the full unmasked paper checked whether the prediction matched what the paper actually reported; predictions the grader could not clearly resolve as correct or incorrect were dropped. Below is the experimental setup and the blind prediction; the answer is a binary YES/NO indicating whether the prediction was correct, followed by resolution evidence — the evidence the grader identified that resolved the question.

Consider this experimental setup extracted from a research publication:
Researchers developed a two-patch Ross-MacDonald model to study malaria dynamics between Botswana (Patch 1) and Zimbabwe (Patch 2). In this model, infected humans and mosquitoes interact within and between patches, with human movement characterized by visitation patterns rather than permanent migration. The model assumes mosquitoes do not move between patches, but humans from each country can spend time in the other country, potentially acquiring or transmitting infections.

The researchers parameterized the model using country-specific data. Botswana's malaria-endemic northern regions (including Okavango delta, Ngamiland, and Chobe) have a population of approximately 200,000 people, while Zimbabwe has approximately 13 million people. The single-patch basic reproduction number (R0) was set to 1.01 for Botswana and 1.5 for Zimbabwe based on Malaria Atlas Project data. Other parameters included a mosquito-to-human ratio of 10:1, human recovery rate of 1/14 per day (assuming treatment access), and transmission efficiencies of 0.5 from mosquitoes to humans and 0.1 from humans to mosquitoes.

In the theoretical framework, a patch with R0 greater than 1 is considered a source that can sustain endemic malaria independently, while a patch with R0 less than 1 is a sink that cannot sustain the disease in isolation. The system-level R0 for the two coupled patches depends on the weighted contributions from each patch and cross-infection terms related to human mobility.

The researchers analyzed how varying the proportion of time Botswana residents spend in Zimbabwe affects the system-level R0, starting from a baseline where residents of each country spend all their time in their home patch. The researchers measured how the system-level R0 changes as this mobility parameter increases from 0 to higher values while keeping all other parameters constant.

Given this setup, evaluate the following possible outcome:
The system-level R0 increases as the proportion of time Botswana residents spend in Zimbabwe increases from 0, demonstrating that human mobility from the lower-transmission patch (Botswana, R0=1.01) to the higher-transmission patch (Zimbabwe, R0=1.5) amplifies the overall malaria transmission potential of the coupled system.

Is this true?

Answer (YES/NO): YES